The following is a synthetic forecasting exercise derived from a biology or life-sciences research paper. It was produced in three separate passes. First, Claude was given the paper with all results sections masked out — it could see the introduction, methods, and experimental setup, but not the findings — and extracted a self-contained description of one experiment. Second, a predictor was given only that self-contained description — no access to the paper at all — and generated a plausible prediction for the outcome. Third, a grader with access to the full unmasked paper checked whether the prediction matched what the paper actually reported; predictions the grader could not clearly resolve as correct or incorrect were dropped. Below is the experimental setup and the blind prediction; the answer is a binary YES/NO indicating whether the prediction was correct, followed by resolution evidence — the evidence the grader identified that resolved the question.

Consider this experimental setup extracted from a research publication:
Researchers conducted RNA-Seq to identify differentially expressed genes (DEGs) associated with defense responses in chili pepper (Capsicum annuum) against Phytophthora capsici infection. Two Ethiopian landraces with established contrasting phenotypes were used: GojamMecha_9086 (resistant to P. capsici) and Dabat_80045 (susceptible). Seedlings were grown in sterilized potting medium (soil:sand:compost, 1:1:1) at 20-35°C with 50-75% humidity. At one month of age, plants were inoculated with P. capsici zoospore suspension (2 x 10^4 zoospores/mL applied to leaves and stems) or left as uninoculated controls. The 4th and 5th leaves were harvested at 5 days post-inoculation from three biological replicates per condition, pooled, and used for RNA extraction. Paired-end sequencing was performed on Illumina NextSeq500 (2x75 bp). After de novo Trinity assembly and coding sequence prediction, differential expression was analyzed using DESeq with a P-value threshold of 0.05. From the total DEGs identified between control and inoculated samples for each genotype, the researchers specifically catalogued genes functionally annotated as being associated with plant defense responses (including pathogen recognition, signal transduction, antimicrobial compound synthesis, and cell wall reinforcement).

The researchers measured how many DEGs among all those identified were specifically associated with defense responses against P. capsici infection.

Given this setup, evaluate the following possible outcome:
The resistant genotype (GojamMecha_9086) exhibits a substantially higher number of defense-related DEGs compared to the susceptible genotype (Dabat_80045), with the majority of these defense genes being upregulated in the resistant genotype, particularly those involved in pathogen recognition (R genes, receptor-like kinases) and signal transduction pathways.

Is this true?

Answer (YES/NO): NO